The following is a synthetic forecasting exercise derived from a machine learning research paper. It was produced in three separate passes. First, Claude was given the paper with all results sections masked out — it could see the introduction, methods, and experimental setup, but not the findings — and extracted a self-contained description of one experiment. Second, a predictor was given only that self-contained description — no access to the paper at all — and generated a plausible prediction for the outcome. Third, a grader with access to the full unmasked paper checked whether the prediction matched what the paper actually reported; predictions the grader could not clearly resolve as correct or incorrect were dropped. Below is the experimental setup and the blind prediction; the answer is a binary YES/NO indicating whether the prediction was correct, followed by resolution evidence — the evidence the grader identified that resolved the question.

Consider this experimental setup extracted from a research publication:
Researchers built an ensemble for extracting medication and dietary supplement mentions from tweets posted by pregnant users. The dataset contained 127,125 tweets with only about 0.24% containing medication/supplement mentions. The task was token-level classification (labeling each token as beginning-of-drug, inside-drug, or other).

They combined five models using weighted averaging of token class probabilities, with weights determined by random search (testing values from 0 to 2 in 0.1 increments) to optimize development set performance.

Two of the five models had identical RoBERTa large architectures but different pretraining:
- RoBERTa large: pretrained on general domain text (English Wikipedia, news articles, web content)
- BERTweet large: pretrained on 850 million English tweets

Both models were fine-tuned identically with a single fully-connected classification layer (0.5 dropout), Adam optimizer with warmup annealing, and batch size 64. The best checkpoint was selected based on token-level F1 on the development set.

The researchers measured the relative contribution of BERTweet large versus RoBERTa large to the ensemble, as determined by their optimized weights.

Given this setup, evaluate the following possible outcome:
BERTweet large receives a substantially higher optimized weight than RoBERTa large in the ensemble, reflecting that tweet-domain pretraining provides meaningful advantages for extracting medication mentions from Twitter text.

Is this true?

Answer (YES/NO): YES